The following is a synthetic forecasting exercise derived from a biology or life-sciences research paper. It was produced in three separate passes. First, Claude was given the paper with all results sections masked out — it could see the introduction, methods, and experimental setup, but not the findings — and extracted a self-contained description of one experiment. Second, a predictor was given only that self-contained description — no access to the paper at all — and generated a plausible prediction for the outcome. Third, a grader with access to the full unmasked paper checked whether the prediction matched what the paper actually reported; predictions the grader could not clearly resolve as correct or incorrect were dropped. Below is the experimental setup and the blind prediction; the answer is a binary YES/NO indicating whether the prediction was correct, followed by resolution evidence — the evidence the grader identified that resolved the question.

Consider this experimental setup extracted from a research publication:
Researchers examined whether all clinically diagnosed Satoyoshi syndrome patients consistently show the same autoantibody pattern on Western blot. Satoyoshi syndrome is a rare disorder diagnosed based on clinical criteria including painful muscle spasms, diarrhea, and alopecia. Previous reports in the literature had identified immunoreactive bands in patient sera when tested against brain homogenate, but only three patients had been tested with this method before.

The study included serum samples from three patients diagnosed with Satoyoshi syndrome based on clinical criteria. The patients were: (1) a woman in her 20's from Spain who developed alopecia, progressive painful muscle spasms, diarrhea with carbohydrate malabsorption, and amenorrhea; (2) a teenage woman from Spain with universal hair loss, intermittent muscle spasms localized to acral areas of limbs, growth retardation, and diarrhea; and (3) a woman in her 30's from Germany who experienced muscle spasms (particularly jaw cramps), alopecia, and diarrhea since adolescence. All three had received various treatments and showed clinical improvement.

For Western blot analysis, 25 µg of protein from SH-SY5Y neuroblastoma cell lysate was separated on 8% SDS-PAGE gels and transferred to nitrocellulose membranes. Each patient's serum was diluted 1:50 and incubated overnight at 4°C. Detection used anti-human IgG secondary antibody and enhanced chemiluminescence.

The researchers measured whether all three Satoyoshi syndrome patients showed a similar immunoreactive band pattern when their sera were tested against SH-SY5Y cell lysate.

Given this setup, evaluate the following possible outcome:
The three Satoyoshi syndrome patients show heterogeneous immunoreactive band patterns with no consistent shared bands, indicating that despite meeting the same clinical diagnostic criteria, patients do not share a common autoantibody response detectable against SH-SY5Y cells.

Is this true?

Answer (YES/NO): NO